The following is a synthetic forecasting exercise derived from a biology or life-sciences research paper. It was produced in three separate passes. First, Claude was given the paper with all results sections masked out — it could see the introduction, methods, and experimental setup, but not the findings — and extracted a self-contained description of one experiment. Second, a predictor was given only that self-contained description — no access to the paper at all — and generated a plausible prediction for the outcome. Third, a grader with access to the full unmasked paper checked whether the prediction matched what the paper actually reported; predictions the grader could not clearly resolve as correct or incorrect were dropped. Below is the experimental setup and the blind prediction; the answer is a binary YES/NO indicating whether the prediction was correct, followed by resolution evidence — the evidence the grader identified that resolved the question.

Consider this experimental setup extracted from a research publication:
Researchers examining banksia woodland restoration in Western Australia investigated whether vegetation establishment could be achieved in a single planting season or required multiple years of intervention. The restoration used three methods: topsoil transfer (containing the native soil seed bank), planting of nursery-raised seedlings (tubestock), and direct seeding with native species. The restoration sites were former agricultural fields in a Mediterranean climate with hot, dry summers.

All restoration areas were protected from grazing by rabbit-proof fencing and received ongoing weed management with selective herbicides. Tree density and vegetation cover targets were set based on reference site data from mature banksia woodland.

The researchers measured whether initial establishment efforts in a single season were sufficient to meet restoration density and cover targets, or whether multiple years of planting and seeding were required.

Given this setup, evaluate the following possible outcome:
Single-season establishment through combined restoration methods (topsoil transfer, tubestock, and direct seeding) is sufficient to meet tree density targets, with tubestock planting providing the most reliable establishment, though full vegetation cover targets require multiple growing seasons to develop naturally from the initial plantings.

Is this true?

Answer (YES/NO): NO